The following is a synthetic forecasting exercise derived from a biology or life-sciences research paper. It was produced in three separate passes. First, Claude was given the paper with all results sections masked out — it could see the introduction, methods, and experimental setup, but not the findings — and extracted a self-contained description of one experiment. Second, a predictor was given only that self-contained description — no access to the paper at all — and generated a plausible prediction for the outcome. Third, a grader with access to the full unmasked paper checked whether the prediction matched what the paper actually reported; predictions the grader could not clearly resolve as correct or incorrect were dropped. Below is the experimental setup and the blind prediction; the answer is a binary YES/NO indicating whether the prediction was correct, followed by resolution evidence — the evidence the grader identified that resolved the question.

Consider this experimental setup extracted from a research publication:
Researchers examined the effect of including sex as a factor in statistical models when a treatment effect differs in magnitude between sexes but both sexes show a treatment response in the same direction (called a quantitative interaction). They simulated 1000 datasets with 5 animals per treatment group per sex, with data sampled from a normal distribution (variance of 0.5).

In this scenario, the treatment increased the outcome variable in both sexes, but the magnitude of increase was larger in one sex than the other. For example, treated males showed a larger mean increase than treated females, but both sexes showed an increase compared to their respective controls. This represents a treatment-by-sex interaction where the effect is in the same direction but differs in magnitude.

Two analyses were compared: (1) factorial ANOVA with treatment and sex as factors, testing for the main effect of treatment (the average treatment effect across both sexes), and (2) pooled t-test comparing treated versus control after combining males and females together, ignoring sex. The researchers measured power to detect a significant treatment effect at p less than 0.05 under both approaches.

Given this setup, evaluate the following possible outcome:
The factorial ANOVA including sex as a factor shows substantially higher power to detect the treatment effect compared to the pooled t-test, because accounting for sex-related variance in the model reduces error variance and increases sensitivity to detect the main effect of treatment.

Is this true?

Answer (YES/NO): YES